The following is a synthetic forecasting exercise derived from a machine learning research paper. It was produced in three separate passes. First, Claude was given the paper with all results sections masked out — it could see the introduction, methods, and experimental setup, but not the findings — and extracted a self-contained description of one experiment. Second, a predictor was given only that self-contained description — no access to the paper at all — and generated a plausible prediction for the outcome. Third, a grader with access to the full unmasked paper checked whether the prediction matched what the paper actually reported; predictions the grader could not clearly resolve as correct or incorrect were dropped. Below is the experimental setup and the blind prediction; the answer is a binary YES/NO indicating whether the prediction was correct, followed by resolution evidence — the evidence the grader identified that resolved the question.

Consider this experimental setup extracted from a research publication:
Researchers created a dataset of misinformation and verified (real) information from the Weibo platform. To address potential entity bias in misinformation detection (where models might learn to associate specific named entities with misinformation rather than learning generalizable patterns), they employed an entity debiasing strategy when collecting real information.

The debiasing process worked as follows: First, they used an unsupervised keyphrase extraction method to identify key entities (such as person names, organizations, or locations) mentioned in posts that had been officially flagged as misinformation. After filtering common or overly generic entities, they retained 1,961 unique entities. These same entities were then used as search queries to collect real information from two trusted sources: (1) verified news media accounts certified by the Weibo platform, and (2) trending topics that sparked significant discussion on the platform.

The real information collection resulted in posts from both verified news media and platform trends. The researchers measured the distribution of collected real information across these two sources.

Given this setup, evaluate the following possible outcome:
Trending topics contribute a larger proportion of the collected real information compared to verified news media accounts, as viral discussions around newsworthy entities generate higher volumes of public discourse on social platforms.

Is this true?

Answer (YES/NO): NO